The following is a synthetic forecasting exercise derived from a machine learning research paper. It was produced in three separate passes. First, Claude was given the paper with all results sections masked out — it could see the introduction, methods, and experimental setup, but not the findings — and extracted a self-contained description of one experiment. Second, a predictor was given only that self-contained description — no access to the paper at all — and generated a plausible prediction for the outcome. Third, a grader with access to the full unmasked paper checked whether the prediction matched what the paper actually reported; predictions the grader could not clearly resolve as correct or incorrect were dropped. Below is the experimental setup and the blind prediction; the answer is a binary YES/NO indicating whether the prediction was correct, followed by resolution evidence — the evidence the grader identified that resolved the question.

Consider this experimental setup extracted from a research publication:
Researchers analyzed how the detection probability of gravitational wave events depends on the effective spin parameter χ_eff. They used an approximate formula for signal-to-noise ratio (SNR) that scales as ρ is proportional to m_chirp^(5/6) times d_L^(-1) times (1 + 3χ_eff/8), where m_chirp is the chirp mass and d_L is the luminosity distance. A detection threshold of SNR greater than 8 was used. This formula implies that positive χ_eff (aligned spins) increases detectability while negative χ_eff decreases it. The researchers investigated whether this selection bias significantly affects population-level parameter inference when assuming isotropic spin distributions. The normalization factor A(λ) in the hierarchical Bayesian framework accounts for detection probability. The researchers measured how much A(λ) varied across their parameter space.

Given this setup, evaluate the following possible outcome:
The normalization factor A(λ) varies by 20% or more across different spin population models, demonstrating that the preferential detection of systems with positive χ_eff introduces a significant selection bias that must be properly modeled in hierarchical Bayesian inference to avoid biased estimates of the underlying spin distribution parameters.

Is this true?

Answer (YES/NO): NO